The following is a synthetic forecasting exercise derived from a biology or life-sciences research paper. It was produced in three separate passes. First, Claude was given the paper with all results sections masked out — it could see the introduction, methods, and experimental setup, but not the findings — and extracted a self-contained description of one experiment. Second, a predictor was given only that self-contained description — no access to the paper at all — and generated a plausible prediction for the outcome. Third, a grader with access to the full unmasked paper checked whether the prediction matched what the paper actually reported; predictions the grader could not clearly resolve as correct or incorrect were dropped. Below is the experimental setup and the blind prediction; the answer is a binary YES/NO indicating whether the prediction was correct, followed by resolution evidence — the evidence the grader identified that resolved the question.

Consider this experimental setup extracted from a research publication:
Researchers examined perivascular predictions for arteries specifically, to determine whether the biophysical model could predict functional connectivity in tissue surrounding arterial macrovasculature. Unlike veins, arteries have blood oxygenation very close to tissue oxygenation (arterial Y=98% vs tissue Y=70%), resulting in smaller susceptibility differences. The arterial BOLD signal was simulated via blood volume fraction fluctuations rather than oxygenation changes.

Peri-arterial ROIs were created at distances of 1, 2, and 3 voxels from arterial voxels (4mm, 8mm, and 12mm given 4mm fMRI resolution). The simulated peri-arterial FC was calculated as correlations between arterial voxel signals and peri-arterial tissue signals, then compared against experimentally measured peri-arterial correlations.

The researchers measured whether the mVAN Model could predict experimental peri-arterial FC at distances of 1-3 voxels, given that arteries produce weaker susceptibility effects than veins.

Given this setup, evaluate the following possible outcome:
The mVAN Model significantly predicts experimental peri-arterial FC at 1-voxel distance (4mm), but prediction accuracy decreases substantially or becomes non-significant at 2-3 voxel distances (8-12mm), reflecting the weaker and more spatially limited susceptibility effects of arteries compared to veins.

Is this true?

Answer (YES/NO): NO